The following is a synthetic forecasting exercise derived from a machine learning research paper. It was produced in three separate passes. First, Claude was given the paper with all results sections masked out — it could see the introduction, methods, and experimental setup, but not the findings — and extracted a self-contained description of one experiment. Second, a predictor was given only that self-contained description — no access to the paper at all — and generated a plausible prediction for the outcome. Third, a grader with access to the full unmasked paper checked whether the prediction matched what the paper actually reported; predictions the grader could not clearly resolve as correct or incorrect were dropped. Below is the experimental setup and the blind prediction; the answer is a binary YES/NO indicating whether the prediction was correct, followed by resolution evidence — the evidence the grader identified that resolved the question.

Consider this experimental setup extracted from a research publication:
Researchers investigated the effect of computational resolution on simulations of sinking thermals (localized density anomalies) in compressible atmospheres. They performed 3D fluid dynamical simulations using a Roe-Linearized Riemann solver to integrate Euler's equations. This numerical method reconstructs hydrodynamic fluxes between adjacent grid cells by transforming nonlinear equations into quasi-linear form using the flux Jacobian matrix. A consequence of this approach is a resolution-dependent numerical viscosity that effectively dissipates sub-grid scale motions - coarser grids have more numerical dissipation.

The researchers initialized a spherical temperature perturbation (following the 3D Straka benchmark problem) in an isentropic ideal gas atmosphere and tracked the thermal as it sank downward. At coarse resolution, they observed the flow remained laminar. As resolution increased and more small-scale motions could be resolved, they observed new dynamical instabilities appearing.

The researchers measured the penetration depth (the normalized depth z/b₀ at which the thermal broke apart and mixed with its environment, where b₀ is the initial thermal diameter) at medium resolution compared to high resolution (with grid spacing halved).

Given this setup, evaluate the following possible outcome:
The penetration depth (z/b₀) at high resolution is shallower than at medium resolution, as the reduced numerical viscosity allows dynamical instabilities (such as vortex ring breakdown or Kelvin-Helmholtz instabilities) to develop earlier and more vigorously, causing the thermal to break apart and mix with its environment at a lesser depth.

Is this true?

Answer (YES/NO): YES